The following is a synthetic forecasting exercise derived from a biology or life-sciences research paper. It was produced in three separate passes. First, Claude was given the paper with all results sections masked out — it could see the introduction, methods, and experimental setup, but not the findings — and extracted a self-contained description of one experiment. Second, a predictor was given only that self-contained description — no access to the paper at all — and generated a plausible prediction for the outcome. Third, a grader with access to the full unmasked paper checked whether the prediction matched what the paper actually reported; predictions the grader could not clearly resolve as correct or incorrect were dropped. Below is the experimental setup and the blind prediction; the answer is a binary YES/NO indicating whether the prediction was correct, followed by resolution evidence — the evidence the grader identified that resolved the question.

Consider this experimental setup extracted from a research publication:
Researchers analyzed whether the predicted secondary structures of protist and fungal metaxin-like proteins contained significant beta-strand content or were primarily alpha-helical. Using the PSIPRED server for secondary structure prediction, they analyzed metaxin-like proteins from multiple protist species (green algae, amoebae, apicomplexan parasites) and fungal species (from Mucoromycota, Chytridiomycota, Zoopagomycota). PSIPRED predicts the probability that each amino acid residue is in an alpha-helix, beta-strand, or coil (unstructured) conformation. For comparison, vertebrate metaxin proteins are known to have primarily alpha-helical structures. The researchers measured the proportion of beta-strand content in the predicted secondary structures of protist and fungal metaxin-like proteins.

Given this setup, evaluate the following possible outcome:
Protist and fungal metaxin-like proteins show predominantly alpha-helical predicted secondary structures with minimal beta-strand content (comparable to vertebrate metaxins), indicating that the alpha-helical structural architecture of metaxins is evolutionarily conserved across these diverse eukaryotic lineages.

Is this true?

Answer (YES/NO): YES